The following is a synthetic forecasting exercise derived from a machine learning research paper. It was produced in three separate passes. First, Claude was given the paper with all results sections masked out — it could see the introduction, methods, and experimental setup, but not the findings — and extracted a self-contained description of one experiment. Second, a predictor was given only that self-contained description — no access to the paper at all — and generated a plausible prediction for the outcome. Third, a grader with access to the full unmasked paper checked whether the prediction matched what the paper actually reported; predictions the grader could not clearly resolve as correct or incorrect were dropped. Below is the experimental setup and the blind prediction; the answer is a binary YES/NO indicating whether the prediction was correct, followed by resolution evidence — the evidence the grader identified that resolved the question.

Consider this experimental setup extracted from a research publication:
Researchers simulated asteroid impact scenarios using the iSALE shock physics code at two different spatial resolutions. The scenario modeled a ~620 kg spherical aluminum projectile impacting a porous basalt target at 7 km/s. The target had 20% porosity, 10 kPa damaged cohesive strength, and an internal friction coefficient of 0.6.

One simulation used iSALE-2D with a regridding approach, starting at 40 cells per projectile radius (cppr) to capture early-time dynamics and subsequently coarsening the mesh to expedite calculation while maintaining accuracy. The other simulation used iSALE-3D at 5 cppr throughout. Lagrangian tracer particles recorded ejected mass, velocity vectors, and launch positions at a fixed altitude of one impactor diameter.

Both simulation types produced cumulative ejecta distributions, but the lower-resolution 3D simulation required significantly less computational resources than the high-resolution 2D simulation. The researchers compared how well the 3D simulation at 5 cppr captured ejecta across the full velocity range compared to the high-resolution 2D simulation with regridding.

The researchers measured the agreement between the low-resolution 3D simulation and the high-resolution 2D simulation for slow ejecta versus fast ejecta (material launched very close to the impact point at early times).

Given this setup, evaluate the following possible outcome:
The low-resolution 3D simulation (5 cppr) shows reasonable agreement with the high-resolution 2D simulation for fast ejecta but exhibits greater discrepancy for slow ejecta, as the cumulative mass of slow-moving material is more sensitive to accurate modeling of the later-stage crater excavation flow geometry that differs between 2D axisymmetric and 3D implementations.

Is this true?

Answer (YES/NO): NO